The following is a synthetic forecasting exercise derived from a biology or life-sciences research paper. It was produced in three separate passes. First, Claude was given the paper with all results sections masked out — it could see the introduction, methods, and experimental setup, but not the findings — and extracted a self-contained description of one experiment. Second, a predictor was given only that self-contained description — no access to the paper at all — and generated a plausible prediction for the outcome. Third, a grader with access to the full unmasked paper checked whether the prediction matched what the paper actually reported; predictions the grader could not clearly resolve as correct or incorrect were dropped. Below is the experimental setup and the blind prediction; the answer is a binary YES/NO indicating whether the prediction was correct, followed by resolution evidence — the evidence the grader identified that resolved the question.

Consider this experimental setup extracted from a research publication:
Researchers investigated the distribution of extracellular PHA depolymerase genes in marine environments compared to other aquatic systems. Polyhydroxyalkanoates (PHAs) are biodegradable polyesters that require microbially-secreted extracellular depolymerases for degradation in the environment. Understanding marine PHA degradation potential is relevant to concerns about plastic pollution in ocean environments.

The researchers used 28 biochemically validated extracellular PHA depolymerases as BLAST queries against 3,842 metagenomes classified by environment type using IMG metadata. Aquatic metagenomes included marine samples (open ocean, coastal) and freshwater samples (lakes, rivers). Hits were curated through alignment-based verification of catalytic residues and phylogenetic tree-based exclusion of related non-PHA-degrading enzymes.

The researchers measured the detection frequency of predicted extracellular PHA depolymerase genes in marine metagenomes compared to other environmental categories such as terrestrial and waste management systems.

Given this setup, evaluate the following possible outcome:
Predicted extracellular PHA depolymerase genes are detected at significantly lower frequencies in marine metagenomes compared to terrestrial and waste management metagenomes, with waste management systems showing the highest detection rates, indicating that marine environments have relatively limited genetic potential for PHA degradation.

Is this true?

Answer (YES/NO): YES